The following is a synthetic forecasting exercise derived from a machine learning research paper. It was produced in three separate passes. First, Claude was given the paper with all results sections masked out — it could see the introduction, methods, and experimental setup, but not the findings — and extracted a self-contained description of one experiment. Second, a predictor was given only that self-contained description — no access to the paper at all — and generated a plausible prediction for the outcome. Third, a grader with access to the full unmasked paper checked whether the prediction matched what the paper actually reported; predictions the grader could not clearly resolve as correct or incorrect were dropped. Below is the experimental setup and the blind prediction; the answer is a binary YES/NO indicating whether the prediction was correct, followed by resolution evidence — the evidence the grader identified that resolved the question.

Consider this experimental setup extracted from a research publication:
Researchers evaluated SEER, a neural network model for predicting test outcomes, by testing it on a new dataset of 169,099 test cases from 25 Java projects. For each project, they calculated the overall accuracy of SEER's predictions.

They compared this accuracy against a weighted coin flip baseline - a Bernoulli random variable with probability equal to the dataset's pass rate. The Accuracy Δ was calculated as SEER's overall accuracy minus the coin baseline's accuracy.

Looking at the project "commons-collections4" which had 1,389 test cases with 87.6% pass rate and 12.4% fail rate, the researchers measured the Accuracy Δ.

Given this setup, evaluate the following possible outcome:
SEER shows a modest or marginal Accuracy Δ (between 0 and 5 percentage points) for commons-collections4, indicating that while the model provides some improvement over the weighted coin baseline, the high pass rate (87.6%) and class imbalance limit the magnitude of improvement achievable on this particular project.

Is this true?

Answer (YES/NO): NO